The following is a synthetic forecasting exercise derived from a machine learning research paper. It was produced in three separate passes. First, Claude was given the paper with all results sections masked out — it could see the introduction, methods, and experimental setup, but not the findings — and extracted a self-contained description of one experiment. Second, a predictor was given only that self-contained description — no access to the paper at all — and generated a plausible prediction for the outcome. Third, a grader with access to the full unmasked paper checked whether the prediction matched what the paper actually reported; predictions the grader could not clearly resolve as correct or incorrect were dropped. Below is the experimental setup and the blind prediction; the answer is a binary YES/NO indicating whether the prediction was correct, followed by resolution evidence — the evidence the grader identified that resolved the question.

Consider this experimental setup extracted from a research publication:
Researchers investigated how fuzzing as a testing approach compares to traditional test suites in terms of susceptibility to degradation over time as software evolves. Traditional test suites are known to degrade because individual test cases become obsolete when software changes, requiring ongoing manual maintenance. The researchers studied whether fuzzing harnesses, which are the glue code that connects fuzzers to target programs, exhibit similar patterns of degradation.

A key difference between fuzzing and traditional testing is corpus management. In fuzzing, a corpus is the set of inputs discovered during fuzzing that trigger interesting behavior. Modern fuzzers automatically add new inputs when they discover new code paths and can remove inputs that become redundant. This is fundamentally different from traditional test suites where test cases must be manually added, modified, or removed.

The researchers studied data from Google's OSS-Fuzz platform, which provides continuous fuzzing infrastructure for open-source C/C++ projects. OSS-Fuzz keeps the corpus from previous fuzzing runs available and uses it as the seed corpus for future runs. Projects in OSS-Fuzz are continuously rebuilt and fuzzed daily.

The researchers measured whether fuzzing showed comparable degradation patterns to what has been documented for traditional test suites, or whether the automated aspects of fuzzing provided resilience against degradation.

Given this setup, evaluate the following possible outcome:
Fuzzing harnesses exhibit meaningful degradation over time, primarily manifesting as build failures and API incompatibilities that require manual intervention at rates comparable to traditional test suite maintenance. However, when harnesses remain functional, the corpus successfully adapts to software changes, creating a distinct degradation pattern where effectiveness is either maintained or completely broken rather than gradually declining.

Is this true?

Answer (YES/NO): NO